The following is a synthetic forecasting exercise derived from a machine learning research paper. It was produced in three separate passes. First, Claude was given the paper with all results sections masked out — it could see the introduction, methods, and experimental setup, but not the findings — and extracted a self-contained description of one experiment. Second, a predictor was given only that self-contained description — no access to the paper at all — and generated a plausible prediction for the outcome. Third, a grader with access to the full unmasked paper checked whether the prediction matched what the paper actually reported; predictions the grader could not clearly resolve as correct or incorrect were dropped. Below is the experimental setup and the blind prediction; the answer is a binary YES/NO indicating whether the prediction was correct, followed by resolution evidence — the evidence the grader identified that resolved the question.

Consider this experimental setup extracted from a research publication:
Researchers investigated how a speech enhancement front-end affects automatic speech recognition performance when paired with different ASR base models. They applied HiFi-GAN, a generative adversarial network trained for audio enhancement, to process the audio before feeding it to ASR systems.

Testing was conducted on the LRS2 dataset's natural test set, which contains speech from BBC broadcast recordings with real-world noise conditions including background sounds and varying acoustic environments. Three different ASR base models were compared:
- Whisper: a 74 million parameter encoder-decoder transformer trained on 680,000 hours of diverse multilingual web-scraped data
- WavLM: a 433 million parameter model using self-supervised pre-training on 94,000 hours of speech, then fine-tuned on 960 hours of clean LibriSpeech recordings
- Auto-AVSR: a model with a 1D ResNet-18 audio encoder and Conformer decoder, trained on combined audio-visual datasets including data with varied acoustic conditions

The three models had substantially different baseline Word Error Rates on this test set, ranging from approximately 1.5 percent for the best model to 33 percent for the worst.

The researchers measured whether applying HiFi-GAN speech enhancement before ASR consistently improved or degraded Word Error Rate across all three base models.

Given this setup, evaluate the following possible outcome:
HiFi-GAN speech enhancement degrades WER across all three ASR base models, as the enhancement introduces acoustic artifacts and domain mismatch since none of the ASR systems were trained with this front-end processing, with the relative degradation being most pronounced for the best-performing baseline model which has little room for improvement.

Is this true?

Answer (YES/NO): NO